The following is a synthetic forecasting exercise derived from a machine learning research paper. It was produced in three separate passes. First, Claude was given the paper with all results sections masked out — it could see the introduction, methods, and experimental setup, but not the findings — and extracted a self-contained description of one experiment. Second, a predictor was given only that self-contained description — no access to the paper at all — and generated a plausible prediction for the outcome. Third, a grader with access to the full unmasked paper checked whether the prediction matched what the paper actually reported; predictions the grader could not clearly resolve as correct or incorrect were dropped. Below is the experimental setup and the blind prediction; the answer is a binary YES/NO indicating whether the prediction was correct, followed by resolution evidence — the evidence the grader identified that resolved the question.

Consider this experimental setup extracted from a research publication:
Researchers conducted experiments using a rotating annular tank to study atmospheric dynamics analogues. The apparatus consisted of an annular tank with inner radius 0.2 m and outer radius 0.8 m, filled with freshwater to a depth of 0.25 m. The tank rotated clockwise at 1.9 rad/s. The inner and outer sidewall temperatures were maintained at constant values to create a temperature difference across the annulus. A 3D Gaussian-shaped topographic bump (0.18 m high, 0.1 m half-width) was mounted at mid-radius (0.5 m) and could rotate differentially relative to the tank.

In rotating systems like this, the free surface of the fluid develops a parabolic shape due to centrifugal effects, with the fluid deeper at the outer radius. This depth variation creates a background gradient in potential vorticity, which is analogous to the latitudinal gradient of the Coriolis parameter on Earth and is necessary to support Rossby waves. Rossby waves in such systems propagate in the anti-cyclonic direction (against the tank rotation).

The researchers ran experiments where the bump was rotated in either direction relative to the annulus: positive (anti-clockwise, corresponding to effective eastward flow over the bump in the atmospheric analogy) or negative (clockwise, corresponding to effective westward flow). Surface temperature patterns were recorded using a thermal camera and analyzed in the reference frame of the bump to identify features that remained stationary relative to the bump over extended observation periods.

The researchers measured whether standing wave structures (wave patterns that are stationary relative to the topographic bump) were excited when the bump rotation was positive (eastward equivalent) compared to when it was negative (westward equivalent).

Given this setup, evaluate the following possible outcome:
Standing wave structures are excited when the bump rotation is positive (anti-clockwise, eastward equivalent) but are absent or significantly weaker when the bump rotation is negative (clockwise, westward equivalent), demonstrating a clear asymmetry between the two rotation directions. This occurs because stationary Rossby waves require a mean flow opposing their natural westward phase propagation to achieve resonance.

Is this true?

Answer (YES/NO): YES